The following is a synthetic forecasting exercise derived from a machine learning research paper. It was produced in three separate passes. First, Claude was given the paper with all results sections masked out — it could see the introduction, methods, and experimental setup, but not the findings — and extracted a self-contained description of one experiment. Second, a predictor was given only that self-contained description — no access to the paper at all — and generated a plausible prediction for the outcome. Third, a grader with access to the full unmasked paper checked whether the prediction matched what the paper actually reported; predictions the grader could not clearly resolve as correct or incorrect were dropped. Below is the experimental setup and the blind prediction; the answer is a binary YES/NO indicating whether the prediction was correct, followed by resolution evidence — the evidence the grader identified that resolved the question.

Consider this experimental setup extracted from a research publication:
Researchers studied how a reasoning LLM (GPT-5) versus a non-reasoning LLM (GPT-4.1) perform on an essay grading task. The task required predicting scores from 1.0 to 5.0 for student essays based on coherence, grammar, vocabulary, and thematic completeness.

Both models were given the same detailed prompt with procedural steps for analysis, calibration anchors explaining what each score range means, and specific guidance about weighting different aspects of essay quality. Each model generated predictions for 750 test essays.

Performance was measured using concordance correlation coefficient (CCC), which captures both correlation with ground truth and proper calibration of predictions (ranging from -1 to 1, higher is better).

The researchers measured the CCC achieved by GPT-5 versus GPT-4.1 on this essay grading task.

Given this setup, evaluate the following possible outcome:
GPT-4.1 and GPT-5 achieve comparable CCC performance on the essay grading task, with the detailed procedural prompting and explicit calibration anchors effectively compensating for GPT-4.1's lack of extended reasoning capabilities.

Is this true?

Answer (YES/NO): NO